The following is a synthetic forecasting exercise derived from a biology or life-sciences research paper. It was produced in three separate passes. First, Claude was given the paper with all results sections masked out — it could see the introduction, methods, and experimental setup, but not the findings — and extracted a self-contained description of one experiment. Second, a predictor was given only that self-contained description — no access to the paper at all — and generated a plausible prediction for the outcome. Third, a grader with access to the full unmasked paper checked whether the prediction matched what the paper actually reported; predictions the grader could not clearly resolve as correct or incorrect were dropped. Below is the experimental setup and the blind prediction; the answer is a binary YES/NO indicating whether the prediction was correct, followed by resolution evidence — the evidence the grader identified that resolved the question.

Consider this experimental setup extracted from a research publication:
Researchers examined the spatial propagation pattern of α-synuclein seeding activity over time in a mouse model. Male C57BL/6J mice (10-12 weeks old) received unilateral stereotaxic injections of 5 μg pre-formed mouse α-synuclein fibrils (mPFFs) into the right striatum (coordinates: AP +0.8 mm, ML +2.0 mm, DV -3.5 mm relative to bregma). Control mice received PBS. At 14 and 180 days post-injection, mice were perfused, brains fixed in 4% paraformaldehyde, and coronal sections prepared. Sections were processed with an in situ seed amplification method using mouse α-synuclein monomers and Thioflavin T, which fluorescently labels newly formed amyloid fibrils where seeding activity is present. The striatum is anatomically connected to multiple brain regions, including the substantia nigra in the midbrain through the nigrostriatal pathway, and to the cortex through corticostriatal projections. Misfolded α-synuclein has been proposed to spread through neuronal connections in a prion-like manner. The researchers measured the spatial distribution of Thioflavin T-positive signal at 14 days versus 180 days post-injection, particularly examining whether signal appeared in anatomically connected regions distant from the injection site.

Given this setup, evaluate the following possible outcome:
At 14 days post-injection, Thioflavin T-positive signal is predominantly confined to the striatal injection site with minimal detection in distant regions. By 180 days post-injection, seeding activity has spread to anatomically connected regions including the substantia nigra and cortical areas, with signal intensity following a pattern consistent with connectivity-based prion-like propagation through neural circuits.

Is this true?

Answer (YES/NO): NO